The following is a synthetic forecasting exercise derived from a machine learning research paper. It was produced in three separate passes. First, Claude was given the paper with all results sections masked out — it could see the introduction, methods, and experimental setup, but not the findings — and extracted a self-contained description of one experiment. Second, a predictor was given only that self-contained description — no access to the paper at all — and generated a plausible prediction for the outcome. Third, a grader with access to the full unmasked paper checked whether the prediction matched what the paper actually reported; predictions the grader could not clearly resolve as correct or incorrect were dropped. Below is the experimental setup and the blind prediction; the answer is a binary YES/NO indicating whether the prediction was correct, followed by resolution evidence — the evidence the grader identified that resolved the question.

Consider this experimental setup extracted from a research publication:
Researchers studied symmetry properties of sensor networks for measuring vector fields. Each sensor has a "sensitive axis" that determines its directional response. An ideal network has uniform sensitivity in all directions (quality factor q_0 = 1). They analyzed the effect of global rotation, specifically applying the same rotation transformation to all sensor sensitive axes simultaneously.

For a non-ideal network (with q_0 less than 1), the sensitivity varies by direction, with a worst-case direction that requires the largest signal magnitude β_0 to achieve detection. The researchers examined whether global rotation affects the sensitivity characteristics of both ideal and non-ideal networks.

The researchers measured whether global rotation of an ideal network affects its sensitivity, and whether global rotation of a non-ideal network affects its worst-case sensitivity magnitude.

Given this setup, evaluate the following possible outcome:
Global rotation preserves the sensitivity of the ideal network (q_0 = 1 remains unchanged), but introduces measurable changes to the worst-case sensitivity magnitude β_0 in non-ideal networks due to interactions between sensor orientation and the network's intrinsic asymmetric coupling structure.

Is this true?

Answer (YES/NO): NO